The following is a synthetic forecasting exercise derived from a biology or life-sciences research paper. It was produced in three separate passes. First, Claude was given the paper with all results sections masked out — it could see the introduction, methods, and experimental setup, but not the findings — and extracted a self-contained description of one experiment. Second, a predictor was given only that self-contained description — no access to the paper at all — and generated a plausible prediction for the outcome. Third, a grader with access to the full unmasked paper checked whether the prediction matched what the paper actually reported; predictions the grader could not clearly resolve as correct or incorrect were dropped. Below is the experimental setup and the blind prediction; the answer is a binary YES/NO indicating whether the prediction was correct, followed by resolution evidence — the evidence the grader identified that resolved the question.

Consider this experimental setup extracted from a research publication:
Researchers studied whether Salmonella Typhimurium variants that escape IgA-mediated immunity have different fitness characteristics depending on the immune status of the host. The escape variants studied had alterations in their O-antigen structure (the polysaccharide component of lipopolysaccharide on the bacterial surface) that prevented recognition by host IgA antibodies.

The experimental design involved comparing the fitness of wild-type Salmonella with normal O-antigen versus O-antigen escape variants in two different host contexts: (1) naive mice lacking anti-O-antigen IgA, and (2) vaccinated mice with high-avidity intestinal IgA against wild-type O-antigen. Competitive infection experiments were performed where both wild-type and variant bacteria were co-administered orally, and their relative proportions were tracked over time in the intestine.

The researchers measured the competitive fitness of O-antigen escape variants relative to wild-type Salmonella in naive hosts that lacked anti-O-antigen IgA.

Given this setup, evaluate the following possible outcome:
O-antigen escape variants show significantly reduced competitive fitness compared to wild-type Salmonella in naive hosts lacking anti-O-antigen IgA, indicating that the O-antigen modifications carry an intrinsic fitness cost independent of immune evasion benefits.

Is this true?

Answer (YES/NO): NO